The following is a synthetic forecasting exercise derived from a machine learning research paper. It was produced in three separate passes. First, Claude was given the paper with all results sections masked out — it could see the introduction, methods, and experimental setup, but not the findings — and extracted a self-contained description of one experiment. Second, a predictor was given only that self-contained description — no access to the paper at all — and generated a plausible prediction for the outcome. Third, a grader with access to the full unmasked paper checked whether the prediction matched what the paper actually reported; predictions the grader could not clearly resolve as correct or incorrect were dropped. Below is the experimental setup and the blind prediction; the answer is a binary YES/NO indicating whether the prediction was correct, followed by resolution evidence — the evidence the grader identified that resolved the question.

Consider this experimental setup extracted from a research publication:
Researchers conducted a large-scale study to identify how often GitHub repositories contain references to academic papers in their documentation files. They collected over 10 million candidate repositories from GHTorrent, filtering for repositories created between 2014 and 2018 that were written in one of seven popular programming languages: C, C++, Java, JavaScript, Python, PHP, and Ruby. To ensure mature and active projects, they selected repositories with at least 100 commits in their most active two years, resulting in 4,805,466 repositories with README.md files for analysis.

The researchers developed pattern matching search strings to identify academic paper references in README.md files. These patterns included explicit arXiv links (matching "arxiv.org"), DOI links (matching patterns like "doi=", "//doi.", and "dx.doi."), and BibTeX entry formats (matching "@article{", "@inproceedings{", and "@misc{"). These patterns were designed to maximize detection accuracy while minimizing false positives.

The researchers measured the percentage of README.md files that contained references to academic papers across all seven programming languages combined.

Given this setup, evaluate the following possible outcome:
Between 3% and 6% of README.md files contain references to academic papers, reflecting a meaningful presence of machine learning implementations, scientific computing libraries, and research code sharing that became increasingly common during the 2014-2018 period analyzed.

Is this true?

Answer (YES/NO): NO